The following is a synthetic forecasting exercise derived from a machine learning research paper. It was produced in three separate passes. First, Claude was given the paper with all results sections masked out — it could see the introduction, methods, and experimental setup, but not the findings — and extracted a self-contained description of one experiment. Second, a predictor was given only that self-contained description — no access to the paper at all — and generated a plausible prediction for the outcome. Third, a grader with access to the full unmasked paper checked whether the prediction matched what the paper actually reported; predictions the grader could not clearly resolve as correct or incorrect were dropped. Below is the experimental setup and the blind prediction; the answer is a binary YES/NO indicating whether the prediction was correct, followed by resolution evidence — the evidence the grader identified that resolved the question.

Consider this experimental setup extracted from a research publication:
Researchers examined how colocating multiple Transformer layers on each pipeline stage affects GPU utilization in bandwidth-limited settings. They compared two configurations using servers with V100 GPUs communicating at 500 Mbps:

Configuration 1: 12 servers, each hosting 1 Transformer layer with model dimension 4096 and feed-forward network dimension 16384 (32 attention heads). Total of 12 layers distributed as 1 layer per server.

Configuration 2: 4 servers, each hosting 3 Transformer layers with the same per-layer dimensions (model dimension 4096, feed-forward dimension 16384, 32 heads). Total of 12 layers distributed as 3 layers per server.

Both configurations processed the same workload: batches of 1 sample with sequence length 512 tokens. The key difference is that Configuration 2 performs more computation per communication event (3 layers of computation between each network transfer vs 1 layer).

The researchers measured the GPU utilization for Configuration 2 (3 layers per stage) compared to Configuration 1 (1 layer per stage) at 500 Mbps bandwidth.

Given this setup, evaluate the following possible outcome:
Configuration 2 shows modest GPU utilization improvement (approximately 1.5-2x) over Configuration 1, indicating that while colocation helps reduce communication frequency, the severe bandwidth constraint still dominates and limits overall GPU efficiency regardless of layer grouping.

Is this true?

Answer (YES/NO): NO